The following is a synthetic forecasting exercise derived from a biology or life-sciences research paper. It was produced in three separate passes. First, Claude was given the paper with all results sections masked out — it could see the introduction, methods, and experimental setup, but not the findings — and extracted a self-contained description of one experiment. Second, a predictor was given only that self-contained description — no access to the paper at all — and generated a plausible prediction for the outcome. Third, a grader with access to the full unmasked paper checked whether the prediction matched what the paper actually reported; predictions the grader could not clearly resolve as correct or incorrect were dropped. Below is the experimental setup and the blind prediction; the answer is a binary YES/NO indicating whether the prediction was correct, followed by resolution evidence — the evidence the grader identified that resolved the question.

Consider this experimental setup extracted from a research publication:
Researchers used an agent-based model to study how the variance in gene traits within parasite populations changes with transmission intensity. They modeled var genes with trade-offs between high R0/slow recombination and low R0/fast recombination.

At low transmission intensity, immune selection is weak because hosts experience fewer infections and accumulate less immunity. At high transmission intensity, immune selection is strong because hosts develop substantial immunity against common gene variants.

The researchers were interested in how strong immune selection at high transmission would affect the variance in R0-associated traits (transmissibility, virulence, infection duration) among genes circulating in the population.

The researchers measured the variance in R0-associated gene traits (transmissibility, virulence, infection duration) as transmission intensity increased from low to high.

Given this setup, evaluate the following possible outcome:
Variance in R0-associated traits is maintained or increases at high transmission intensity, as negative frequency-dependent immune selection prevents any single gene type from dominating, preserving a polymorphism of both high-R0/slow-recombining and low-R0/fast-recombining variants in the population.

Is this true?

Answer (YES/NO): NO